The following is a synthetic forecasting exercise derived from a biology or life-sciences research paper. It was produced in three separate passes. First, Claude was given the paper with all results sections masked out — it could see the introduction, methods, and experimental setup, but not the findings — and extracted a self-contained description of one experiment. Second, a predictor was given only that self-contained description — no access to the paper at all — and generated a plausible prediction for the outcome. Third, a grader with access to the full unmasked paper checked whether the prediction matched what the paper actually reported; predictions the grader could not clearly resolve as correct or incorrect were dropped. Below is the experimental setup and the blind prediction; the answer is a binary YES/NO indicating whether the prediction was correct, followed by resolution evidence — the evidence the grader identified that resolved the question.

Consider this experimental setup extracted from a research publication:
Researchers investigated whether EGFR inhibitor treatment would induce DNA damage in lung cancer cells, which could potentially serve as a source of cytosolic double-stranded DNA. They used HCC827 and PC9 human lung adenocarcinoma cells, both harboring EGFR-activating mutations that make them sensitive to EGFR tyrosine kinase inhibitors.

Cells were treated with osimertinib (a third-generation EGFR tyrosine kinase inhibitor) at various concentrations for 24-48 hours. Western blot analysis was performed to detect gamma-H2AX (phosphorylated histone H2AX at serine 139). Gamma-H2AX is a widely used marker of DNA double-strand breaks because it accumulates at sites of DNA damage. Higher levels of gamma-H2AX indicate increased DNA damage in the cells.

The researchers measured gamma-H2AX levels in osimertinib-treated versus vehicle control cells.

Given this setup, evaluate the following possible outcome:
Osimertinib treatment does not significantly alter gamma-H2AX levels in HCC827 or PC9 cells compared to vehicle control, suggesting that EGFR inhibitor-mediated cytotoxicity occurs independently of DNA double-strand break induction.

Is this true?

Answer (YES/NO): NO